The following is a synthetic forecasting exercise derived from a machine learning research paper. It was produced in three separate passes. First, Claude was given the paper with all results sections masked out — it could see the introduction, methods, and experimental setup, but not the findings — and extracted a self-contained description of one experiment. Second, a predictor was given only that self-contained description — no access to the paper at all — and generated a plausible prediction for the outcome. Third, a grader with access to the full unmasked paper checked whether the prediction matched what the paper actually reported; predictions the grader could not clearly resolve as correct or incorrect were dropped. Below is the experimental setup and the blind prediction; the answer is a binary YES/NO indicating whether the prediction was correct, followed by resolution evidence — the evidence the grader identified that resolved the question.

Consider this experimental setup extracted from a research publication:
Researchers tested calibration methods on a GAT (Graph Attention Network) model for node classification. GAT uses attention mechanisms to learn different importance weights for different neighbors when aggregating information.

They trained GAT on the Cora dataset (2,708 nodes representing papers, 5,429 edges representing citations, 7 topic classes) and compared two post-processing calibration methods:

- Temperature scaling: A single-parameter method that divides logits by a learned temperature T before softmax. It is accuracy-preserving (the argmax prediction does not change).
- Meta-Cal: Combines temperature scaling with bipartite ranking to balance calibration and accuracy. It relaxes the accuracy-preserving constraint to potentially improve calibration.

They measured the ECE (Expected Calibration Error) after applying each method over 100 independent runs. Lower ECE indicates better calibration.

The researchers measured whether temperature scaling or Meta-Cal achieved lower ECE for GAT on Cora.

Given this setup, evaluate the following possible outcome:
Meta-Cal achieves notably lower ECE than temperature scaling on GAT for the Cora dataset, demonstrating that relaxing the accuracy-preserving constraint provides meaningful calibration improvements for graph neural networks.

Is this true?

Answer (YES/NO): NO